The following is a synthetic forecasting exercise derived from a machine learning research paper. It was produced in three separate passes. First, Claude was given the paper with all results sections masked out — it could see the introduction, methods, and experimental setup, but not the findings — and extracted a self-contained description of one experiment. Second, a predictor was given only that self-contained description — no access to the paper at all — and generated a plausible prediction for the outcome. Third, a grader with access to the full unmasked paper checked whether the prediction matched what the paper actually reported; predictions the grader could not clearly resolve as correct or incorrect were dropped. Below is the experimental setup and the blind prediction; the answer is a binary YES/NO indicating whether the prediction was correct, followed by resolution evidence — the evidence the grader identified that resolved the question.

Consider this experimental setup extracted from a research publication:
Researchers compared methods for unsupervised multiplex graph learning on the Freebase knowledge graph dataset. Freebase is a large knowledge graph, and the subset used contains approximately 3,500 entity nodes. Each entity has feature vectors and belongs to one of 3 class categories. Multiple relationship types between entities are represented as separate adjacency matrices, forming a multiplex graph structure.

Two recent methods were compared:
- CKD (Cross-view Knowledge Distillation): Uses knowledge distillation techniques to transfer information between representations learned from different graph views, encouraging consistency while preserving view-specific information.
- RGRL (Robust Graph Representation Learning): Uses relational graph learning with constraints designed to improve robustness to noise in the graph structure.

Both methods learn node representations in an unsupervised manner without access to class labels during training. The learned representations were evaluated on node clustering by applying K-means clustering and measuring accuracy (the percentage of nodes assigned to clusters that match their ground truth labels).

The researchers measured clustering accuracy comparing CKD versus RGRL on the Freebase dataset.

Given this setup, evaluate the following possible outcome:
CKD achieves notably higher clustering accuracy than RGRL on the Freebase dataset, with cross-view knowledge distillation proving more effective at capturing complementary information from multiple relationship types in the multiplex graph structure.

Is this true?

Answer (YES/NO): NO